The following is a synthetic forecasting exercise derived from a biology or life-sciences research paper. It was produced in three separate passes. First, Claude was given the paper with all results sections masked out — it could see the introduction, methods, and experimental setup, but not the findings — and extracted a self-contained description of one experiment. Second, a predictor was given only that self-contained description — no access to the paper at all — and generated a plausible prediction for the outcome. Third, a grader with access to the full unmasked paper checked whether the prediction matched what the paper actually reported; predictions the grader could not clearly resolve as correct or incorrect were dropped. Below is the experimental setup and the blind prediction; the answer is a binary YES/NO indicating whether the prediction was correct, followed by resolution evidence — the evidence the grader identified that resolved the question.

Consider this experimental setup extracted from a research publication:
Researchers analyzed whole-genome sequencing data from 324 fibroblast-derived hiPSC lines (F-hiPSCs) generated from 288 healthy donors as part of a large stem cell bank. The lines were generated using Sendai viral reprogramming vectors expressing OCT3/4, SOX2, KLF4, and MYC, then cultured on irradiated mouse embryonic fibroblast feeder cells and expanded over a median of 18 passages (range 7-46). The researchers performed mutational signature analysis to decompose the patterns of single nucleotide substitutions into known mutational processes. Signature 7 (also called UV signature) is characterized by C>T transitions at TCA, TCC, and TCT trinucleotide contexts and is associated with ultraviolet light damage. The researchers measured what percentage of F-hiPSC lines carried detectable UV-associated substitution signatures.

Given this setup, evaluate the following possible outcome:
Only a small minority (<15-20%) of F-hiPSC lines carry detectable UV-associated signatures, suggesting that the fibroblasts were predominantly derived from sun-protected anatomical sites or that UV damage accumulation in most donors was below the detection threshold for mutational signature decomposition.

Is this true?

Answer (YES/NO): NO